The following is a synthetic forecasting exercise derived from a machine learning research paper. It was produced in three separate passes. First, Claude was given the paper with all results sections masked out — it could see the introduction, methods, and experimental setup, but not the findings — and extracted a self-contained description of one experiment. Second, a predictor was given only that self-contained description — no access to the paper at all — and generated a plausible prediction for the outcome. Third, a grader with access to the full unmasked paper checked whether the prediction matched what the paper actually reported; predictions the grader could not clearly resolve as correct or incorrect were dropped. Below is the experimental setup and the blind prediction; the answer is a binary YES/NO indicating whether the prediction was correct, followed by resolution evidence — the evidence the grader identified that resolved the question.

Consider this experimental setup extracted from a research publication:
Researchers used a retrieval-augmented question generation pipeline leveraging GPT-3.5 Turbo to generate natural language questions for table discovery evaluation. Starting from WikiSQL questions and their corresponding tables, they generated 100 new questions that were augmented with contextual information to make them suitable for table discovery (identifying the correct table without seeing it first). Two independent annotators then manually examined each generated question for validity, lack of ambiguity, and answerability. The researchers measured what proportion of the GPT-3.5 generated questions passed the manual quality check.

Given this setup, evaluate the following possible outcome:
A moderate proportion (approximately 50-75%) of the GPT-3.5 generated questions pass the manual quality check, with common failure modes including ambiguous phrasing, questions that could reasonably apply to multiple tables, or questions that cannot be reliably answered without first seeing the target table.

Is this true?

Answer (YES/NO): NO